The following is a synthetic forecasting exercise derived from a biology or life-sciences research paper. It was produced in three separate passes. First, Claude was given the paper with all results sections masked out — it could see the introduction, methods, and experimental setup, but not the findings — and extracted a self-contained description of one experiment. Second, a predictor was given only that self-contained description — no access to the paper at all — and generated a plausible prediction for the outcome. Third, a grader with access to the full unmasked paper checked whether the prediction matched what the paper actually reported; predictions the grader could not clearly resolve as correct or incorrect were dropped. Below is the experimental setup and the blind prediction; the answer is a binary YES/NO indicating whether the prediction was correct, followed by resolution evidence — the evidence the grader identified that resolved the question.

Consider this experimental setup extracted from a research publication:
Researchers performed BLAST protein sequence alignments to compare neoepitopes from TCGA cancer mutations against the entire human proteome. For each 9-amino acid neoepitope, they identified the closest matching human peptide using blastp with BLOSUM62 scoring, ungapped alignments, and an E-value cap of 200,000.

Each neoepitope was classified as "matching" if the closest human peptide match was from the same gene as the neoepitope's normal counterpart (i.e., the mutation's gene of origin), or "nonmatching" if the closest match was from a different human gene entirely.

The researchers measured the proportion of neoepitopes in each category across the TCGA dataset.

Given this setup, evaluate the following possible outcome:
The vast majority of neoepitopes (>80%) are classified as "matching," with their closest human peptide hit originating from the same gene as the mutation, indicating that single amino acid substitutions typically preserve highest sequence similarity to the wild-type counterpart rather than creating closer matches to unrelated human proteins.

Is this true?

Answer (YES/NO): NO